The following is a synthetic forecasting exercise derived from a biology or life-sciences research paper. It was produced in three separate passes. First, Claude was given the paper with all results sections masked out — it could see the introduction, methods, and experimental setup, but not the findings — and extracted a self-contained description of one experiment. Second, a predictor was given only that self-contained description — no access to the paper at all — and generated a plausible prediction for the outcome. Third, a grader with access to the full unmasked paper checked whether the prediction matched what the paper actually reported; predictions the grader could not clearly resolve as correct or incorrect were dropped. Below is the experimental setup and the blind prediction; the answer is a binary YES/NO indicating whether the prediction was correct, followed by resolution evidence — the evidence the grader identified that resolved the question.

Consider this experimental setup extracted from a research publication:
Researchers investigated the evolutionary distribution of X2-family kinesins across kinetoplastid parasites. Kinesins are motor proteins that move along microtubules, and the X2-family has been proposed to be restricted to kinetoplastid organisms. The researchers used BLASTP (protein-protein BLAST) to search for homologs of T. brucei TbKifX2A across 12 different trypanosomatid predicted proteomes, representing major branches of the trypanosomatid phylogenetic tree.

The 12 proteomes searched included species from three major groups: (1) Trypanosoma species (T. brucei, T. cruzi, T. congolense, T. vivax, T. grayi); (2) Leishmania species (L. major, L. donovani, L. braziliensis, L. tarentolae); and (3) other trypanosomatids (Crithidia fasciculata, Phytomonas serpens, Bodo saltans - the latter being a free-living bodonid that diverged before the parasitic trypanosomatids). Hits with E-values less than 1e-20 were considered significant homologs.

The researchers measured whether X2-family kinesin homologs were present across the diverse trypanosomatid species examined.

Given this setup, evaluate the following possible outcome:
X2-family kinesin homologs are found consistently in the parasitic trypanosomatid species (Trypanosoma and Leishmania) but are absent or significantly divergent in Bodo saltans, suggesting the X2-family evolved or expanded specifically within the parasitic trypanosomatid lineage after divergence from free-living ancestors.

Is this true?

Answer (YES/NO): NO